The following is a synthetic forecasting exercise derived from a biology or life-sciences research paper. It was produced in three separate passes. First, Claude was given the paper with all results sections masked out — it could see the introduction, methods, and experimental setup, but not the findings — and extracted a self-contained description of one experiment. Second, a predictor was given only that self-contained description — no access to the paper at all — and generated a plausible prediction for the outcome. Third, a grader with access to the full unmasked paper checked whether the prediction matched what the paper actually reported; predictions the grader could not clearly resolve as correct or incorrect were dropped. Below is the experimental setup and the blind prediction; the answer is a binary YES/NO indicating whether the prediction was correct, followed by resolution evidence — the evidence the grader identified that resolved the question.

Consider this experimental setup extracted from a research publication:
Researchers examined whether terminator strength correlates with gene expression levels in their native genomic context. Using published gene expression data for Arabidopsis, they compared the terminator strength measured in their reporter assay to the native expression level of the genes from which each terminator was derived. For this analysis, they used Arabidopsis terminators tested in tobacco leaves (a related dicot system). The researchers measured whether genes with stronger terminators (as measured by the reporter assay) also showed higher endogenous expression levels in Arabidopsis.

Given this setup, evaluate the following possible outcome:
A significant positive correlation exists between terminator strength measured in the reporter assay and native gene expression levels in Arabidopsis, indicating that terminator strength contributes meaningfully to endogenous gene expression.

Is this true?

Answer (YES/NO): NO